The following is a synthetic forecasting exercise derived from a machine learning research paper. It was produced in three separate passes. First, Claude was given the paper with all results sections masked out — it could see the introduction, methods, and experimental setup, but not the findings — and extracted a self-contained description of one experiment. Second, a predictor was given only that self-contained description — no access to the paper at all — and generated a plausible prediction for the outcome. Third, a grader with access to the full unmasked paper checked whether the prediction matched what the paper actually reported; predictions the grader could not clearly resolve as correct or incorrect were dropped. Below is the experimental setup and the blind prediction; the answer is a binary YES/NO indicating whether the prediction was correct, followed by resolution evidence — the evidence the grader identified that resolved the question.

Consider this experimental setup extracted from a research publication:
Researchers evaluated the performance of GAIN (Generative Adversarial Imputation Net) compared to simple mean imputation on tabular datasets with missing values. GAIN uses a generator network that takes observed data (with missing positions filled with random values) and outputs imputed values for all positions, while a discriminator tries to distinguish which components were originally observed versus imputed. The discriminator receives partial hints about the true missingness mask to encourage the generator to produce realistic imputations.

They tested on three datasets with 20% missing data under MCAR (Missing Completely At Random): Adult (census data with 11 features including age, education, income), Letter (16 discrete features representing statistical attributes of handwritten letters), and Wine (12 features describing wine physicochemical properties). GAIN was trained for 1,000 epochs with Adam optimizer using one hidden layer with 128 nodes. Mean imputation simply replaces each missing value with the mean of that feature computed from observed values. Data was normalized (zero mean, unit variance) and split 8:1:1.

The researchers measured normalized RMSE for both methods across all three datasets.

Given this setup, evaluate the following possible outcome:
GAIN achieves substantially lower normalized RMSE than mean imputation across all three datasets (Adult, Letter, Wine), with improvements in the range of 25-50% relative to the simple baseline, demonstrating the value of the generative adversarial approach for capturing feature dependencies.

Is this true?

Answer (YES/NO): NO